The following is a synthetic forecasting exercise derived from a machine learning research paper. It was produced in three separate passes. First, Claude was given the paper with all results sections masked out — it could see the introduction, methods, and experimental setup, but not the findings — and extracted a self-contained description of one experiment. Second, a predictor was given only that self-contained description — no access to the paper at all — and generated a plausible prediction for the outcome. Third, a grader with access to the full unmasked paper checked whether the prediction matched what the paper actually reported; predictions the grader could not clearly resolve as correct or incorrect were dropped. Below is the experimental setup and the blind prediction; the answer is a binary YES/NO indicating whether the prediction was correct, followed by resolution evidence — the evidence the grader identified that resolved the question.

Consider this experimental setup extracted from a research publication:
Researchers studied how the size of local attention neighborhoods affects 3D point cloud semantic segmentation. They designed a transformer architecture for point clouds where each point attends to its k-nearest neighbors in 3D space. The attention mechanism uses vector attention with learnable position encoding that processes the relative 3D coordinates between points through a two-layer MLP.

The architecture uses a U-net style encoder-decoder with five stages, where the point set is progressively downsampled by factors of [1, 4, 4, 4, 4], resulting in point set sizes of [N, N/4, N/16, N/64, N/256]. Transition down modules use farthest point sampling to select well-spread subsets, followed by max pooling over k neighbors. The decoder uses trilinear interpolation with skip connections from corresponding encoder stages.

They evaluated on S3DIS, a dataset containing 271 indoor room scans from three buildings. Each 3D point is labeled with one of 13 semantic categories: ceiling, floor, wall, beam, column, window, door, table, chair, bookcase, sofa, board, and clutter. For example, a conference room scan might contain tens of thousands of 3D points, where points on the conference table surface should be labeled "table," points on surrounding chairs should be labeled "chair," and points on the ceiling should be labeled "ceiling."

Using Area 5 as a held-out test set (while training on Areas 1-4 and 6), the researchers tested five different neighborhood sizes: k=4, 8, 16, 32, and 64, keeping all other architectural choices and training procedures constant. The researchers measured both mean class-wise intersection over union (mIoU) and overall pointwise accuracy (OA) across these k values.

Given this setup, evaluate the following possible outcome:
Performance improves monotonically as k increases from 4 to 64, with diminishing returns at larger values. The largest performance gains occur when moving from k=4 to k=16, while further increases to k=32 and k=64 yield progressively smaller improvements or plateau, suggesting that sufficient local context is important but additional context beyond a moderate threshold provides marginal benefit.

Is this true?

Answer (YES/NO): NO